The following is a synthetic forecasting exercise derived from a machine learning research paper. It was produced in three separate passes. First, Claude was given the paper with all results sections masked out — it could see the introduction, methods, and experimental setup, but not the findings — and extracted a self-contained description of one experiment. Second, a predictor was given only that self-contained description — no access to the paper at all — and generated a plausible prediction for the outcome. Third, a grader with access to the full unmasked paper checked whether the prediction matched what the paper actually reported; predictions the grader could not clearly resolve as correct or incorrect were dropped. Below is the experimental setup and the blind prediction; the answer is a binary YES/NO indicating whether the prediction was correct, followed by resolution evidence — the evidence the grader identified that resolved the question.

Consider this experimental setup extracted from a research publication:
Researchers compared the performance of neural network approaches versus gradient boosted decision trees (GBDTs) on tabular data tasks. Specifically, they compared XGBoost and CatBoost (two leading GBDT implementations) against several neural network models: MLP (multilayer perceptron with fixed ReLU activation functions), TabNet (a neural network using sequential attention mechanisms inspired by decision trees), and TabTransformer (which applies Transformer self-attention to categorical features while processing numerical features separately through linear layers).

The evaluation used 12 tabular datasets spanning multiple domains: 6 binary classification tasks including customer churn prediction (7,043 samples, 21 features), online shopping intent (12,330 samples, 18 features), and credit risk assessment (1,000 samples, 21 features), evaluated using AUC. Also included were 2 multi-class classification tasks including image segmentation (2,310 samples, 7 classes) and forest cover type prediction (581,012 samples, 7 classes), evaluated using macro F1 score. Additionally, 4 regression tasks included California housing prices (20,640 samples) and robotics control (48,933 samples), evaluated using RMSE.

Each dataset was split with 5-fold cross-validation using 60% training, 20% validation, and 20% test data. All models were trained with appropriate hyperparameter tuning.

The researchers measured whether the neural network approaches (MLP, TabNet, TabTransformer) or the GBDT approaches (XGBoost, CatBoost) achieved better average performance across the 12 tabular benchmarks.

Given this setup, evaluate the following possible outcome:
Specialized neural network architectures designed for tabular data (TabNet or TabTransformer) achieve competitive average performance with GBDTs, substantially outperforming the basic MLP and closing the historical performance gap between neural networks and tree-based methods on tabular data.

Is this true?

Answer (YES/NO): NO